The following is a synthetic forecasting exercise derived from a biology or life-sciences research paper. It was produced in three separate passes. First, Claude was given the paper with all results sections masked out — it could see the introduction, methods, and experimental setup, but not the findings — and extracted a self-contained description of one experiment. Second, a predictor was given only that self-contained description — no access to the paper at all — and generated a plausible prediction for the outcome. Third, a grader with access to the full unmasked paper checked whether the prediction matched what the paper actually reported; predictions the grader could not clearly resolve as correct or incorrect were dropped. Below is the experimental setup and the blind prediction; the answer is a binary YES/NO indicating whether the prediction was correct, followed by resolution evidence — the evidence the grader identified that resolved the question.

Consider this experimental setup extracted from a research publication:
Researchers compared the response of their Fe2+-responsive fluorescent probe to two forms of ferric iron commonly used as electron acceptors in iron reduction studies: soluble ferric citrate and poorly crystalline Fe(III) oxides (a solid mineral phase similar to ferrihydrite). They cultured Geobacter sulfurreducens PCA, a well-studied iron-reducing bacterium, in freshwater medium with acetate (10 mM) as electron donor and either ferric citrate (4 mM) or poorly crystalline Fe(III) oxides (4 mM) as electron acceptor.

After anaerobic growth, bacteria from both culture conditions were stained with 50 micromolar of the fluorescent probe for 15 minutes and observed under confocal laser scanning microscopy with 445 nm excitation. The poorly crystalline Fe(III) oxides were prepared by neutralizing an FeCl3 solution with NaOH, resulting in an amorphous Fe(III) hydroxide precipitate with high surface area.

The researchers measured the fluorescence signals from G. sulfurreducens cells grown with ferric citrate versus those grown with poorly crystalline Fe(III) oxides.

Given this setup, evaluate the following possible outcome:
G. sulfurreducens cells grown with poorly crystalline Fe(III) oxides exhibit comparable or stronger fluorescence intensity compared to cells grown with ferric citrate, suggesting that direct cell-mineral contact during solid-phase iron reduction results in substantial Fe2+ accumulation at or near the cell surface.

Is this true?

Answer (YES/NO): NO